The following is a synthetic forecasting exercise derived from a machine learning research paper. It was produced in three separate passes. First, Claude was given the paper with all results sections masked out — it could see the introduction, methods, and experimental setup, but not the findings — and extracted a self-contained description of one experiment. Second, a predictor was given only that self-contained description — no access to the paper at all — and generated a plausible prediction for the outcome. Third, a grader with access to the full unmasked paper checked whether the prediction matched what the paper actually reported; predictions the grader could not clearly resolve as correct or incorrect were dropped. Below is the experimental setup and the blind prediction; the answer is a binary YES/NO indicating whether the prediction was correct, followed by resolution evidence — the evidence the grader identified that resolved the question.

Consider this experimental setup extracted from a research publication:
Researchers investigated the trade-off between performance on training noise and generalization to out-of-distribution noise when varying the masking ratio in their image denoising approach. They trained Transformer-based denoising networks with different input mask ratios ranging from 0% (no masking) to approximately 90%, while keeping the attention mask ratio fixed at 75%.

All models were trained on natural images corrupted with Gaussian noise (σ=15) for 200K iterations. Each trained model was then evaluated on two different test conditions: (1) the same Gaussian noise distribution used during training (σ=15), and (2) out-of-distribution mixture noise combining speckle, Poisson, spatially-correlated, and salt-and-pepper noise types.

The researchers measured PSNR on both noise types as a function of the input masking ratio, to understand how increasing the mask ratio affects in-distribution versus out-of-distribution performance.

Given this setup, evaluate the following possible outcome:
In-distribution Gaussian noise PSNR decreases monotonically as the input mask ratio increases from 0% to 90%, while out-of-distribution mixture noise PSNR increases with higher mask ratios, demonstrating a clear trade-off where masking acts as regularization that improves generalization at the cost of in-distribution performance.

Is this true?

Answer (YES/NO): NO